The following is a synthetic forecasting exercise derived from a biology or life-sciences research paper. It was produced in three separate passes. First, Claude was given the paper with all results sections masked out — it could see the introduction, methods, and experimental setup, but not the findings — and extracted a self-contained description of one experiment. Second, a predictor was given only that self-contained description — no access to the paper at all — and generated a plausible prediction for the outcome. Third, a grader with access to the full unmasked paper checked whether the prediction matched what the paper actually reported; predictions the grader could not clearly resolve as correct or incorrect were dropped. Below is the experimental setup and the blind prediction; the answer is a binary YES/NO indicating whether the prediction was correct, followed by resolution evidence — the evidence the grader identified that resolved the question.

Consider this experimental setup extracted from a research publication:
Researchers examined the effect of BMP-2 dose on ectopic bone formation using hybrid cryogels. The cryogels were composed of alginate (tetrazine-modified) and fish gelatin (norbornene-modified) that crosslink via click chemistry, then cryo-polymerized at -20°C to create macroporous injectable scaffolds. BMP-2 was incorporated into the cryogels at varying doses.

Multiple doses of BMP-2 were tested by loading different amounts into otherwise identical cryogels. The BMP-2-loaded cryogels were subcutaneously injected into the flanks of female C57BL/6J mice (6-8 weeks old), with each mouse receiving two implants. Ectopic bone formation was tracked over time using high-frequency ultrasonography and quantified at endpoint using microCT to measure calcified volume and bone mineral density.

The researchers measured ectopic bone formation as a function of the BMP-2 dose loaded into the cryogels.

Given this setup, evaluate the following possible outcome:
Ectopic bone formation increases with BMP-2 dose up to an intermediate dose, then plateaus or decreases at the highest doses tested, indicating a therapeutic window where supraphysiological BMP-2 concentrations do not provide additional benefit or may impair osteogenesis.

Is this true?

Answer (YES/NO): NO